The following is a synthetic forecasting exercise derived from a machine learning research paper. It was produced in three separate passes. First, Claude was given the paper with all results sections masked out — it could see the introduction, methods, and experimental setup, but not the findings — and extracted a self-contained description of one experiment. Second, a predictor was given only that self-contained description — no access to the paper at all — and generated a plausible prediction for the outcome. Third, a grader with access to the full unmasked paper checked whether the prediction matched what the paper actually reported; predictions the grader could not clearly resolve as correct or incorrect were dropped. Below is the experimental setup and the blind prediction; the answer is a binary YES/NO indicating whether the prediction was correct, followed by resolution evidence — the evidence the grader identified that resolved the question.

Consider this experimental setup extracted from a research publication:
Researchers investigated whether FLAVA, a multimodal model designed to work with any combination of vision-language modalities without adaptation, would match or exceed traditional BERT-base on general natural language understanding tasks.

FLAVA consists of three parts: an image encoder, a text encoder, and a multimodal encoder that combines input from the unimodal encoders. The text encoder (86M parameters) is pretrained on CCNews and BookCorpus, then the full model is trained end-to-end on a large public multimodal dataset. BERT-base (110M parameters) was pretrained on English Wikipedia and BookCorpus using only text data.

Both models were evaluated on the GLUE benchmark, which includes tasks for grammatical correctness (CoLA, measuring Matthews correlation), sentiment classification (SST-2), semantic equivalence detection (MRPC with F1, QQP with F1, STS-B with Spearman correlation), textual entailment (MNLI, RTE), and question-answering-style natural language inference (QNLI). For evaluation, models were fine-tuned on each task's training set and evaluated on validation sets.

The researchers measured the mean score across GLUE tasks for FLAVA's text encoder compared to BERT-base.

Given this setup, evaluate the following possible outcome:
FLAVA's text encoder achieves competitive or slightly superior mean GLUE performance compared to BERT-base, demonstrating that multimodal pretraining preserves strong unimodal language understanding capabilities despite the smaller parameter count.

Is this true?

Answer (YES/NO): NO